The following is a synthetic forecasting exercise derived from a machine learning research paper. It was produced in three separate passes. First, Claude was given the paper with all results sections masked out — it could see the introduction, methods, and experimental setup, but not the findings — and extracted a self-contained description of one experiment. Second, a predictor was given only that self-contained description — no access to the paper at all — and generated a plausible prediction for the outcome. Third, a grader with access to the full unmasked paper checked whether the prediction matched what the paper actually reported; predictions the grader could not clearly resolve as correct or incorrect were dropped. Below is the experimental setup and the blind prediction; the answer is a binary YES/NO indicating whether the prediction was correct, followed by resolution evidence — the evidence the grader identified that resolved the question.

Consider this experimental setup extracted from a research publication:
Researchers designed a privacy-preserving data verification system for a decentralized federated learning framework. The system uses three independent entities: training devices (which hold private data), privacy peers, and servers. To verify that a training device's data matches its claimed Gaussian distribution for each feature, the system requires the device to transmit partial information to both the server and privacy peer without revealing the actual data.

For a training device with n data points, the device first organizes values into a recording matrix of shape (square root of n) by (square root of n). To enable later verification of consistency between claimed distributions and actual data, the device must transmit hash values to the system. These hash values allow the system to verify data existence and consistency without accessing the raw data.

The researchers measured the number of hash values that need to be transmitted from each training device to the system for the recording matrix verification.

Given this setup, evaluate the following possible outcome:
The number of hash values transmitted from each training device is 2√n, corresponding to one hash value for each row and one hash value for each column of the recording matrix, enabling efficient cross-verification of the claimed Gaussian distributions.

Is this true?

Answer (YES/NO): YES